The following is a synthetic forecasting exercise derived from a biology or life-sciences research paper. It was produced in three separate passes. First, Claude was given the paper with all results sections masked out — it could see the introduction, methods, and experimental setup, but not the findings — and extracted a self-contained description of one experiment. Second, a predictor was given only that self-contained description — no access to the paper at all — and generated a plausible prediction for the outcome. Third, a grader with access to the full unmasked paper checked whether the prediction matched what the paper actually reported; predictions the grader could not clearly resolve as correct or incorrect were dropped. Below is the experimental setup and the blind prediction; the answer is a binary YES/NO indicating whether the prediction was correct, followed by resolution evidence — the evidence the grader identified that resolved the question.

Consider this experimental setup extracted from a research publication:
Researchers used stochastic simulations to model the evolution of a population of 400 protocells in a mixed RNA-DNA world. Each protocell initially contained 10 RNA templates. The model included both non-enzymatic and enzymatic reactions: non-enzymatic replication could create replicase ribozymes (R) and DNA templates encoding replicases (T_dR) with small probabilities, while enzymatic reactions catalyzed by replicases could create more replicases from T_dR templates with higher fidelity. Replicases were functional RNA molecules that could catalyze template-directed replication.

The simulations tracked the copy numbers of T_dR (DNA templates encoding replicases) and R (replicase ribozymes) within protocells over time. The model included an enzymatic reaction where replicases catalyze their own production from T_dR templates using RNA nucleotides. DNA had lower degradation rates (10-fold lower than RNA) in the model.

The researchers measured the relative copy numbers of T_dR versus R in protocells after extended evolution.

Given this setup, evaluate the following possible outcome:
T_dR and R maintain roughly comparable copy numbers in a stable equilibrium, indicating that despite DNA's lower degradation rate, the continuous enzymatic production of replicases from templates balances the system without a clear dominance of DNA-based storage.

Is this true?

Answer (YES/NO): NO